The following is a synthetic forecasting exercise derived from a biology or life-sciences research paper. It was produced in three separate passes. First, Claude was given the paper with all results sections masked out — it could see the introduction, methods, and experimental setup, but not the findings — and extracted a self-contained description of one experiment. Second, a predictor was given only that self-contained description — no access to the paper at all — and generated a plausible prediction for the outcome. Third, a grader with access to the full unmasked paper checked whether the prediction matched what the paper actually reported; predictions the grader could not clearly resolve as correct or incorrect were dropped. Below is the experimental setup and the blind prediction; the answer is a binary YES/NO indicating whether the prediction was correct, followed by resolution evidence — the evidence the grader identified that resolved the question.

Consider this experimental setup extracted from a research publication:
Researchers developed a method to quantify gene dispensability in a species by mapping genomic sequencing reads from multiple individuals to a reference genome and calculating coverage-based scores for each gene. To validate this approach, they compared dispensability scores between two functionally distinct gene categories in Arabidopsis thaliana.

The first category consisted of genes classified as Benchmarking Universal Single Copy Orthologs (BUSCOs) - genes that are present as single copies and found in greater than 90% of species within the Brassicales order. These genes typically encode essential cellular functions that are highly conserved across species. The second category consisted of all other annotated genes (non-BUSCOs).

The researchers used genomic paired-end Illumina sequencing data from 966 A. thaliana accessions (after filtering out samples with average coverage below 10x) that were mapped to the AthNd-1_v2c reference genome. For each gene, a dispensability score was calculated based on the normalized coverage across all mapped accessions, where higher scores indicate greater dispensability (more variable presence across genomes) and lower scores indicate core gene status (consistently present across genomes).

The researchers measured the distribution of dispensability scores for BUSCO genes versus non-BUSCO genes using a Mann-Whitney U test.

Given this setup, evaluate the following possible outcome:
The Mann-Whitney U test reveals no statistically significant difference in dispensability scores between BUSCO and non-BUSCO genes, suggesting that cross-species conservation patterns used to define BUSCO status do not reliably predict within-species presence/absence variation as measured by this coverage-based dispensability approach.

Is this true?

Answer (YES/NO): NO